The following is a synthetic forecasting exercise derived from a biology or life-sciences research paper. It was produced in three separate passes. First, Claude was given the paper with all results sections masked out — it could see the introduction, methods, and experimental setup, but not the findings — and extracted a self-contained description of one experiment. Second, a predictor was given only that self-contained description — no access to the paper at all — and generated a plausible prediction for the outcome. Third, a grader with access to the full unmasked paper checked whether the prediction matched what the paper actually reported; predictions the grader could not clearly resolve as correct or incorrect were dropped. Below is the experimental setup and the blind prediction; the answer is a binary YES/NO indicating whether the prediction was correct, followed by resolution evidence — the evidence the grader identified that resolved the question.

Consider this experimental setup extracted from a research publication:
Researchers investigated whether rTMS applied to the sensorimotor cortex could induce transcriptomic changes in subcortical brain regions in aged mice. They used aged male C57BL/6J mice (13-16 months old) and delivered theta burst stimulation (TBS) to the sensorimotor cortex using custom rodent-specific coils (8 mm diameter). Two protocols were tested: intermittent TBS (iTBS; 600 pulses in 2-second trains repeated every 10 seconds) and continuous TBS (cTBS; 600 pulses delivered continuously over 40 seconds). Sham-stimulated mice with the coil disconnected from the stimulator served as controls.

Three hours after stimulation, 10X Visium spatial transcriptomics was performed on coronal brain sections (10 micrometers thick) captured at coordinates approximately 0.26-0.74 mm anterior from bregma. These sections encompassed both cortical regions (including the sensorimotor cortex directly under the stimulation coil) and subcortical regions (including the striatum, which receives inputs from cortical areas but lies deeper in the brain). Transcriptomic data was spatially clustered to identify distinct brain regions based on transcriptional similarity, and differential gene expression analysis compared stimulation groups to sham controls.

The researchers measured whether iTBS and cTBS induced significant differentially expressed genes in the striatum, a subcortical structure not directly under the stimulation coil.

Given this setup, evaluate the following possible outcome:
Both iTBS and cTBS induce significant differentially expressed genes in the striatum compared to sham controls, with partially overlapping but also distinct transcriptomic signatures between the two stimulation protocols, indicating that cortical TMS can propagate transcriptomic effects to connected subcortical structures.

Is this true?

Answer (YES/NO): YES